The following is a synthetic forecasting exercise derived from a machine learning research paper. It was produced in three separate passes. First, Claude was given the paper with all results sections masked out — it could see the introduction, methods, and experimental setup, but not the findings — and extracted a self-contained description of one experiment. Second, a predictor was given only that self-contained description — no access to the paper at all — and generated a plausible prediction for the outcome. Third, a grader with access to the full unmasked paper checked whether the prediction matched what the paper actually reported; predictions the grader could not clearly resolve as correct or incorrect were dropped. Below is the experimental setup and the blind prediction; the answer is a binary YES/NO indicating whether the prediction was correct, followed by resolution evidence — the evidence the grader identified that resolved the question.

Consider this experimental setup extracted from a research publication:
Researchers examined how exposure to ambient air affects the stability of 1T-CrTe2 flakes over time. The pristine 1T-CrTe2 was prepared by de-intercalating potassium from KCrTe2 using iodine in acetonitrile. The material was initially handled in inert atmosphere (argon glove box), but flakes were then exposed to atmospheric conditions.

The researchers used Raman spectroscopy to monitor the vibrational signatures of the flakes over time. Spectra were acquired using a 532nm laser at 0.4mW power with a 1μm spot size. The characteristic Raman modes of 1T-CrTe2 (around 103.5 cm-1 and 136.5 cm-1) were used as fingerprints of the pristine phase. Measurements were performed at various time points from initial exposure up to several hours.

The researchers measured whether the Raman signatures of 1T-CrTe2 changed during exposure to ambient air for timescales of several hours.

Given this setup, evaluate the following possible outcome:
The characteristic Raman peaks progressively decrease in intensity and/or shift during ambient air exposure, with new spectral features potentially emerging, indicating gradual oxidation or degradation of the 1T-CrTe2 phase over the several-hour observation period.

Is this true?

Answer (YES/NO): NO